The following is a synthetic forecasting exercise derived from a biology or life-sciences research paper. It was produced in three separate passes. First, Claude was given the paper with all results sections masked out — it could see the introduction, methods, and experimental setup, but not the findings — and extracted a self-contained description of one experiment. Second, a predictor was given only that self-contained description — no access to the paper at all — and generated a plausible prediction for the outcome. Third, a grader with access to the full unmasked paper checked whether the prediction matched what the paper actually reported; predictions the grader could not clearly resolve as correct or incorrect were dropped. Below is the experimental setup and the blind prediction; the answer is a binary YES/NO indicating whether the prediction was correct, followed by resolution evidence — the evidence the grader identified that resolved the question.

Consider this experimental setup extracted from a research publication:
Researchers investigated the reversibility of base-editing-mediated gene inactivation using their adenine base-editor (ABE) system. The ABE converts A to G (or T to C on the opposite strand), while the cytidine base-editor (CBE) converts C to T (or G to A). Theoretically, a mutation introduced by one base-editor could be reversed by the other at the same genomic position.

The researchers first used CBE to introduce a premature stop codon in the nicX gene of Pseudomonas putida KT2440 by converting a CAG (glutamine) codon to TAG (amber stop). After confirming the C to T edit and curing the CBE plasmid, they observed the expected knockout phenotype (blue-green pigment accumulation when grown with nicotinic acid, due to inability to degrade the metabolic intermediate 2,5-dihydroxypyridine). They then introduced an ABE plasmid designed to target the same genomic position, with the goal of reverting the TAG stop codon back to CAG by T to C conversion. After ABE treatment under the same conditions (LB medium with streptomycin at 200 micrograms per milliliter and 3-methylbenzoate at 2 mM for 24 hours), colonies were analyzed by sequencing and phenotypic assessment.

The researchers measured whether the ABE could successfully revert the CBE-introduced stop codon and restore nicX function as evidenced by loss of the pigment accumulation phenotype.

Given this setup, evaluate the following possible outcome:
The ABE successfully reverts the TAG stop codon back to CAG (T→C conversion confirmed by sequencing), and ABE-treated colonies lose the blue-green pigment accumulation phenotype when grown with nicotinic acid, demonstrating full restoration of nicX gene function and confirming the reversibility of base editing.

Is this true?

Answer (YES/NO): YES